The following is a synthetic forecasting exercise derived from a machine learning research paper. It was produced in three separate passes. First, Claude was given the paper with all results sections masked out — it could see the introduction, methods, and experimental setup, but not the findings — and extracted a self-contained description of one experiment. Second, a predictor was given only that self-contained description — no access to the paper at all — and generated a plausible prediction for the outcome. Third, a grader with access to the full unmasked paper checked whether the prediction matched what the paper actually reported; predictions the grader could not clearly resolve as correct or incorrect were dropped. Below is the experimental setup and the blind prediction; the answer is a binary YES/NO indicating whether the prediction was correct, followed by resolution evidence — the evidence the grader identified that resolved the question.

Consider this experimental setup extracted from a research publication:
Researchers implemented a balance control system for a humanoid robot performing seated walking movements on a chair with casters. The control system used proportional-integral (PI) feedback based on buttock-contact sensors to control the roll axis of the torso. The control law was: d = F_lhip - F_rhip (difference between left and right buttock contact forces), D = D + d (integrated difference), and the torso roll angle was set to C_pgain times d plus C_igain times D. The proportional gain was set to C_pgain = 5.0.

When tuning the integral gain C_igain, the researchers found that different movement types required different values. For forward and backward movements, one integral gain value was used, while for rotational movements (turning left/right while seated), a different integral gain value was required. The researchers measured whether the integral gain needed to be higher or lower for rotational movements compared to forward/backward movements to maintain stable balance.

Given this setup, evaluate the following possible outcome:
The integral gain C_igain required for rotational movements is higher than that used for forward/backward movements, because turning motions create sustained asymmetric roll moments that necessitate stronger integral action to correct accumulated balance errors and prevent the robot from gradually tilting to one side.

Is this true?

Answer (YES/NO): NO